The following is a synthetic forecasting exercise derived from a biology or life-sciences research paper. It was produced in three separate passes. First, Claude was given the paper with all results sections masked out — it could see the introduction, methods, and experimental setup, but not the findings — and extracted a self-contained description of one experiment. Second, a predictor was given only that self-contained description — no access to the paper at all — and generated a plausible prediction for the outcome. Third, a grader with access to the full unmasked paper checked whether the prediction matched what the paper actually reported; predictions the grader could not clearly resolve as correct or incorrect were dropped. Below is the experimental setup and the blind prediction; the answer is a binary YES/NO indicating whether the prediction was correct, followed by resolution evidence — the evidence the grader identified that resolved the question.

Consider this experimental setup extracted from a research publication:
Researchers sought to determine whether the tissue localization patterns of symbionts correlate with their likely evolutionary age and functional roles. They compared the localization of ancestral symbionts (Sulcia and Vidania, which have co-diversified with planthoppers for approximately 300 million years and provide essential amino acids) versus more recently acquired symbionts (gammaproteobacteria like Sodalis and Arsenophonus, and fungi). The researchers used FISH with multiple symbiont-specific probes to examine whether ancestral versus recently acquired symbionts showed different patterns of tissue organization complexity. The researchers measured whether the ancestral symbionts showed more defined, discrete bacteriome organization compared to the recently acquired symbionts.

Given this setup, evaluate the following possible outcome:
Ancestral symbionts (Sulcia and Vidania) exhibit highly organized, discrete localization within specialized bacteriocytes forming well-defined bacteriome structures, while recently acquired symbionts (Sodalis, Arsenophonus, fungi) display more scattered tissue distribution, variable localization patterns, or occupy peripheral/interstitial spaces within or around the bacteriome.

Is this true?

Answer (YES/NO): YES